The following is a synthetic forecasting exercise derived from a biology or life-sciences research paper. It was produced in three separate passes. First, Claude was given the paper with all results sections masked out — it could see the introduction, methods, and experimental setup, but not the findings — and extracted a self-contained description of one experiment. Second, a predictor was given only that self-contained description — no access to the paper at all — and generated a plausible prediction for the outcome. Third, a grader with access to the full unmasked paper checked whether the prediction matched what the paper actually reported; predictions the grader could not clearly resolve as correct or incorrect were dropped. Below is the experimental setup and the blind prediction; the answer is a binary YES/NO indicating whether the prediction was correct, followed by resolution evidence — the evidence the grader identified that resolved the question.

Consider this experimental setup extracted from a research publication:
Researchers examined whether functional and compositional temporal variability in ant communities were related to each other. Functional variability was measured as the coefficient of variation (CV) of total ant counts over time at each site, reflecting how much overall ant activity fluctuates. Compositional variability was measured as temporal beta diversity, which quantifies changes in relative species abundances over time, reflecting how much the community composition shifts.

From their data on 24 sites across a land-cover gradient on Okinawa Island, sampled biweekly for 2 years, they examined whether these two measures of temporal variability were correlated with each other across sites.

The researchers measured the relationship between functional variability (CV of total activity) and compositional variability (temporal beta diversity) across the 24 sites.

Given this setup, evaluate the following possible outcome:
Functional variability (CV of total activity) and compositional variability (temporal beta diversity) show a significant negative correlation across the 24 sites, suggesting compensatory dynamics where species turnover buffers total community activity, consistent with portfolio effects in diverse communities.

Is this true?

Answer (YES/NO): NO